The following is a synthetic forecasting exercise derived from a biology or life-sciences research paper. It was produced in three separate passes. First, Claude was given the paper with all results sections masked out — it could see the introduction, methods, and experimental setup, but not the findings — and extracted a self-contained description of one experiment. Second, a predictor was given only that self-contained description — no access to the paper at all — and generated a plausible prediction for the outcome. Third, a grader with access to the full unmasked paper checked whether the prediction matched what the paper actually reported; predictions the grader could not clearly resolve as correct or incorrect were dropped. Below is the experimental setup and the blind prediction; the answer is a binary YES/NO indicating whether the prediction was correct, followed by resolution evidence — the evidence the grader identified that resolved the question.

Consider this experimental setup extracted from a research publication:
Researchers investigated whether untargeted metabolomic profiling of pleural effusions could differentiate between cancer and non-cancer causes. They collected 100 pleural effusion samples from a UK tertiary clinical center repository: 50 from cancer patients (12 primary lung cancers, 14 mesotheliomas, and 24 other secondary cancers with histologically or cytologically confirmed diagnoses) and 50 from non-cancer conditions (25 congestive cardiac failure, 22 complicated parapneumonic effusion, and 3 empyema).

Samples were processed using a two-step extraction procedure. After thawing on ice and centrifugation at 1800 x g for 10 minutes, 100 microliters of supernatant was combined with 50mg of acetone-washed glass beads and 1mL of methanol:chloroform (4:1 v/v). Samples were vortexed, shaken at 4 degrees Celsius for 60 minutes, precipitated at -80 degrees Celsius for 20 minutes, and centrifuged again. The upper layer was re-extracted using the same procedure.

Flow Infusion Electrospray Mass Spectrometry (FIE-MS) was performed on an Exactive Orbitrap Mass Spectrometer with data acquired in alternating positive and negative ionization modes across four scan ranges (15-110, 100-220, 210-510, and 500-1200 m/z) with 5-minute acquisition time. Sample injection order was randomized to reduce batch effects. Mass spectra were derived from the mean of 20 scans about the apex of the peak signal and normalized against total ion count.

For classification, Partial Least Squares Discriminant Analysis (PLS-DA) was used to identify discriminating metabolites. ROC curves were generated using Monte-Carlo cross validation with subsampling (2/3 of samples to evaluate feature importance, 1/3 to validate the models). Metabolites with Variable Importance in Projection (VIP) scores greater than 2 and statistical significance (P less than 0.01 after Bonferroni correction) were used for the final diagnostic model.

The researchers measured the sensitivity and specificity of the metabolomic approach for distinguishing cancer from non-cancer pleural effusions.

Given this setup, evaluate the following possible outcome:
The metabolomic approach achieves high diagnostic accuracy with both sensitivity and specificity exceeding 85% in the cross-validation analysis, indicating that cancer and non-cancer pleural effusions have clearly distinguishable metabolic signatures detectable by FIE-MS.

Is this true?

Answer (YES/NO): YES